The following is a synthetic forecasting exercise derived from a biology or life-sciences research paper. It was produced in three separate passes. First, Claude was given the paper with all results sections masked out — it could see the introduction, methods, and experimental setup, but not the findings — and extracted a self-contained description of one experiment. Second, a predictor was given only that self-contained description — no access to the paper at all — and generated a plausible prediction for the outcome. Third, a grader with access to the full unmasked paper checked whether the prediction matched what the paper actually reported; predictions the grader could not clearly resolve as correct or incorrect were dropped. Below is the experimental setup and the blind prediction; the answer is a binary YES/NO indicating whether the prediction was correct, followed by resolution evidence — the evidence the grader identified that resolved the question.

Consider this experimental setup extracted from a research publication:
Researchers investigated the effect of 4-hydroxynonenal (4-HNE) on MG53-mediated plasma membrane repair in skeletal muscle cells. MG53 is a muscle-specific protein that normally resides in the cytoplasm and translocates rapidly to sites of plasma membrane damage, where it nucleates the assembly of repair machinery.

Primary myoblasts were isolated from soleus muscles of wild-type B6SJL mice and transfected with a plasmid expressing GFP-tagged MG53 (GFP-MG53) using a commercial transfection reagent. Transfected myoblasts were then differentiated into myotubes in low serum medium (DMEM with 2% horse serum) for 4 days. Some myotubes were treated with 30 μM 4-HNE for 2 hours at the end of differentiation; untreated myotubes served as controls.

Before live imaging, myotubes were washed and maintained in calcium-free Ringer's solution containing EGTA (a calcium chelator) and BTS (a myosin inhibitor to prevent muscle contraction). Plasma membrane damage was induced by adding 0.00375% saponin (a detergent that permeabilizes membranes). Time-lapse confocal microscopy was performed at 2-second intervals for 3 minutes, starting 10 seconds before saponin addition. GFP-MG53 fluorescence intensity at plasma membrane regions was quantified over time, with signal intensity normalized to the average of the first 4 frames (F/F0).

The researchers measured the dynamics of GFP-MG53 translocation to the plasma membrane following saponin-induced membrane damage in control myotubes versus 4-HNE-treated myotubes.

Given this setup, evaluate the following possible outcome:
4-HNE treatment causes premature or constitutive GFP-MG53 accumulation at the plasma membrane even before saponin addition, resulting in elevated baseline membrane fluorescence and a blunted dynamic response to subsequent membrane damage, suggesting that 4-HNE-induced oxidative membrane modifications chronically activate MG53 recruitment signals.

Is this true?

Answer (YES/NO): NO